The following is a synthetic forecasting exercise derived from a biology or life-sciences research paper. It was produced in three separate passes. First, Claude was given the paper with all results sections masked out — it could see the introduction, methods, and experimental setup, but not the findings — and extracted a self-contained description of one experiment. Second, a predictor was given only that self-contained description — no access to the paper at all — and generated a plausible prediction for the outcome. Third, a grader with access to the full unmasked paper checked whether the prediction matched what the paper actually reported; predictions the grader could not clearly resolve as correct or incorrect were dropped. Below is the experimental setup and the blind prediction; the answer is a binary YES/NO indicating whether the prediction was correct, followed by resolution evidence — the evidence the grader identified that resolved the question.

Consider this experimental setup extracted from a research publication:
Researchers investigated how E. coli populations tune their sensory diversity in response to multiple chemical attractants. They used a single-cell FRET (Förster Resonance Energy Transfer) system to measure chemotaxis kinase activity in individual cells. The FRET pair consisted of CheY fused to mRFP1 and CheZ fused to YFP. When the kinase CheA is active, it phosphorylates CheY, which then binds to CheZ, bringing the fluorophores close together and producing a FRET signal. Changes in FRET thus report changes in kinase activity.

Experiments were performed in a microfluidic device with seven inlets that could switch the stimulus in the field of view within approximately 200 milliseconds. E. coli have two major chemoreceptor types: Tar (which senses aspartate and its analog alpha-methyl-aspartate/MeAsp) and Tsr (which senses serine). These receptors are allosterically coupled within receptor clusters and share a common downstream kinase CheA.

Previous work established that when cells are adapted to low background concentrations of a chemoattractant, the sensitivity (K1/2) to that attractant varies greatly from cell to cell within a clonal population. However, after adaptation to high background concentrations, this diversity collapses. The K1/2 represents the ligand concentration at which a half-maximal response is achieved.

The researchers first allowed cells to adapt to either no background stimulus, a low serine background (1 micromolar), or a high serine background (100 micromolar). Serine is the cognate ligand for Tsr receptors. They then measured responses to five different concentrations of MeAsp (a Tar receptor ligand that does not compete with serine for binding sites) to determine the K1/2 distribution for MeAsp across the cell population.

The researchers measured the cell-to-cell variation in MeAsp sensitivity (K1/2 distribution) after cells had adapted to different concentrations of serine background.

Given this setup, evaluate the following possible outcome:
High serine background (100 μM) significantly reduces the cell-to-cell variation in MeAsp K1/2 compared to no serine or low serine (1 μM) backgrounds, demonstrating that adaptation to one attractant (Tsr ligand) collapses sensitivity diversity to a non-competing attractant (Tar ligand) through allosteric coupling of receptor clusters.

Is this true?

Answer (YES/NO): NO